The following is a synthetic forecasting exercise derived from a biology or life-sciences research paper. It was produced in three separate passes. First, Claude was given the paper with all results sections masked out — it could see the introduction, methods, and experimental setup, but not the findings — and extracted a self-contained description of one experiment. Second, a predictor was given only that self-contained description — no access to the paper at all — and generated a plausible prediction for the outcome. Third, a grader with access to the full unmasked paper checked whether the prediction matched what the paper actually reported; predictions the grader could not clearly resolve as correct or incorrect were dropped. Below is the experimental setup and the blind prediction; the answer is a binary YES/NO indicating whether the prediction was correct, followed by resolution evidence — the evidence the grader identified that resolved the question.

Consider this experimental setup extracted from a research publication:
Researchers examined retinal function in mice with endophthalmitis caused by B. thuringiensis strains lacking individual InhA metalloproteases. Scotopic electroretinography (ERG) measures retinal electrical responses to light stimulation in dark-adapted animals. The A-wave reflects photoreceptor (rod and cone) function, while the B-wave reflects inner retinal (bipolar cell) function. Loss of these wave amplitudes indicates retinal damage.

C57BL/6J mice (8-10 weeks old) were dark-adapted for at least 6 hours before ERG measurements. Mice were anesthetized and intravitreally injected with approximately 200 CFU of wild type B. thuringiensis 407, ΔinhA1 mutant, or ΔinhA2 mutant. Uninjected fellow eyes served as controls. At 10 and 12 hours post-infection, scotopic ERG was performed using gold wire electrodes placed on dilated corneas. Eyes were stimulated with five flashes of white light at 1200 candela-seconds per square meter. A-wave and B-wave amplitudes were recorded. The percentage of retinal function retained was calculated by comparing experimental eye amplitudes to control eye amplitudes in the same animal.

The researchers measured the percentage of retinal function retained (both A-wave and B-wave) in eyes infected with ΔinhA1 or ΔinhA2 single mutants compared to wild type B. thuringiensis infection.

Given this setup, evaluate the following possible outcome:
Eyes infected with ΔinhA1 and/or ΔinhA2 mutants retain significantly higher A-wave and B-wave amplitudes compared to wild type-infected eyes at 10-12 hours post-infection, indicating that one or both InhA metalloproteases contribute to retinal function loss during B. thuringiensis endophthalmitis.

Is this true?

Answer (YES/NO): NO